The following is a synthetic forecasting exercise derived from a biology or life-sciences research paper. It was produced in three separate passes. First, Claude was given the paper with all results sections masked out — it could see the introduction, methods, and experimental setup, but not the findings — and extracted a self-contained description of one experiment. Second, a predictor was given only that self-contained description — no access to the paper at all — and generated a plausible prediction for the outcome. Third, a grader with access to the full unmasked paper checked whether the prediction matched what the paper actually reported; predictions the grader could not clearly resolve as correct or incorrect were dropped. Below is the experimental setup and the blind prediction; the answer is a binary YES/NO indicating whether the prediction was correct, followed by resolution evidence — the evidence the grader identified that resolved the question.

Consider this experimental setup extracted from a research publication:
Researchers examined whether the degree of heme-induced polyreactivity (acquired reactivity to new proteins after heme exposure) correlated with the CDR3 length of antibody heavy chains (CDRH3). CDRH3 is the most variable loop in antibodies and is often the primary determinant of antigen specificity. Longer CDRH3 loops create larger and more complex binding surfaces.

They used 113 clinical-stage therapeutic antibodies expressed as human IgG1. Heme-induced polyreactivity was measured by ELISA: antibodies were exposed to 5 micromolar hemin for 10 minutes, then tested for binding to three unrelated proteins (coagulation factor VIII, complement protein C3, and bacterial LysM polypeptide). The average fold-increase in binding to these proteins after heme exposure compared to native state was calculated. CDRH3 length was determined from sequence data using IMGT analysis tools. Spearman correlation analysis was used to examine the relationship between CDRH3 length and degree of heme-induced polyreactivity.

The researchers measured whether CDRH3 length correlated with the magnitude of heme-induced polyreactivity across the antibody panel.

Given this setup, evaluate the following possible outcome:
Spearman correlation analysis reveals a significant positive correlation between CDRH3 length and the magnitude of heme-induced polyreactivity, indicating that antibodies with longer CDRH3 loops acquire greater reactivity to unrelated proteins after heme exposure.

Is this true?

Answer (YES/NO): NO